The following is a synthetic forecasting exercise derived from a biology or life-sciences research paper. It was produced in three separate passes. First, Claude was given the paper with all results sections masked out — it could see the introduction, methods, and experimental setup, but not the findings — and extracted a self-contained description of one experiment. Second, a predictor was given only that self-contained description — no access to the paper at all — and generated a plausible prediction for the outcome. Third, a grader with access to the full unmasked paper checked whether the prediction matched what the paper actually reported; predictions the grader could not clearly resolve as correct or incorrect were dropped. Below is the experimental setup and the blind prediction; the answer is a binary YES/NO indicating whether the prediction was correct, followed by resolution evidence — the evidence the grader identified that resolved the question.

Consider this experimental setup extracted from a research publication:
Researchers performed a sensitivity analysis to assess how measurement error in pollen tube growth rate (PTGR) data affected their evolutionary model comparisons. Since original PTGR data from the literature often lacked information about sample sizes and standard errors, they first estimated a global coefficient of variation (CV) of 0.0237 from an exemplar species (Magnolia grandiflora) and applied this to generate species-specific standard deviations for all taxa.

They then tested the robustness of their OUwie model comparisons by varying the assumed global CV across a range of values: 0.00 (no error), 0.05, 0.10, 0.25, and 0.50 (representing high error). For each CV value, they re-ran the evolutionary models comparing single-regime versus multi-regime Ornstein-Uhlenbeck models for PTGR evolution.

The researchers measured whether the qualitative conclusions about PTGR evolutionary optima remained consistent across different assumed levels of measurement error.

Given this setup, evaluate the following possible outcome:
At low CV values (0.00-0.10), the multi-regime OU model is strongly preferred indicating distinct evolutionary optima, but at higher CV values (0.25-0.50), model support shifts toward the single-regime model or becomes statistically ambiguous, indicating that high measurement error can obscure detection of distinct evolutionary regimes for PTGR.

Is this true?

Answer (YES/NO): NO